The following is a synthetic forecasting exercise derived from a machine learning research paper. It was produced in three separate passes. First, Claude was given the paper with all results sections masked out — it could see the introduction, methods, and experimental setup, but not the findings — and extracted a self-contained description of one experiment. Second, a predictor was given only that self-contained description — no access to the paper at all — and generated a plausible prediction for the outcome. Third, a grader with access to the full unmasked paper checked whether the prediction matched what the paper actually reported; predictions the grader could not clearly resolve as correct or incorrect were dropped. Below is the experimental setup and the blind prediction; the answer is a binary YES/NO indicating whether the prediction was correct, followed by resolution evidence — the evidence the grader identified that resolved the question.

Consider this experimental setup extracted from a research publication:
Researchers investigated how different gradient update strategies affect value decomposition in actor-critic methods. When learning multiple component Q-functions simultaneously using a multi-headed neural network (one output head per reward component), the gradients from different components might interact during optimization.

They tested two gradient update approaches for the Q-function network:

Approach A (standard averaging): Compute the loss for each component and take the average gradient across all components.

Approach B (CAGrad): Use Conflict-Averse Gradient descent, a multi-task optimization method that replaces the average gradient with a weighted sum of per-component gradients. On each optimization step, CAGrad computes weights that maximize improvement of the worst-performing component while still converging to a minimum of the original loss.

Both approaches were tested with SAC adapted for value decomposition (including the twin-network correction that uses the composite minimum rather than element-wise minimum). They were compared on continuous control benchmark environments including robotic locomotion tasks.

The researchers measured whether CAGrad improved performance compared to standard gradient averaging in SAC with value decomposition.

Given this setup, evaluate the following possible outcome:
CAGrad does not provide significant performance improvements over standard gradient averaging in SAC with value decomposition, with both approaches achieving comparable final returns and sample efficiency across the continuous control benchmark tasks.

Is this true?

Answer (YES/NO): NO